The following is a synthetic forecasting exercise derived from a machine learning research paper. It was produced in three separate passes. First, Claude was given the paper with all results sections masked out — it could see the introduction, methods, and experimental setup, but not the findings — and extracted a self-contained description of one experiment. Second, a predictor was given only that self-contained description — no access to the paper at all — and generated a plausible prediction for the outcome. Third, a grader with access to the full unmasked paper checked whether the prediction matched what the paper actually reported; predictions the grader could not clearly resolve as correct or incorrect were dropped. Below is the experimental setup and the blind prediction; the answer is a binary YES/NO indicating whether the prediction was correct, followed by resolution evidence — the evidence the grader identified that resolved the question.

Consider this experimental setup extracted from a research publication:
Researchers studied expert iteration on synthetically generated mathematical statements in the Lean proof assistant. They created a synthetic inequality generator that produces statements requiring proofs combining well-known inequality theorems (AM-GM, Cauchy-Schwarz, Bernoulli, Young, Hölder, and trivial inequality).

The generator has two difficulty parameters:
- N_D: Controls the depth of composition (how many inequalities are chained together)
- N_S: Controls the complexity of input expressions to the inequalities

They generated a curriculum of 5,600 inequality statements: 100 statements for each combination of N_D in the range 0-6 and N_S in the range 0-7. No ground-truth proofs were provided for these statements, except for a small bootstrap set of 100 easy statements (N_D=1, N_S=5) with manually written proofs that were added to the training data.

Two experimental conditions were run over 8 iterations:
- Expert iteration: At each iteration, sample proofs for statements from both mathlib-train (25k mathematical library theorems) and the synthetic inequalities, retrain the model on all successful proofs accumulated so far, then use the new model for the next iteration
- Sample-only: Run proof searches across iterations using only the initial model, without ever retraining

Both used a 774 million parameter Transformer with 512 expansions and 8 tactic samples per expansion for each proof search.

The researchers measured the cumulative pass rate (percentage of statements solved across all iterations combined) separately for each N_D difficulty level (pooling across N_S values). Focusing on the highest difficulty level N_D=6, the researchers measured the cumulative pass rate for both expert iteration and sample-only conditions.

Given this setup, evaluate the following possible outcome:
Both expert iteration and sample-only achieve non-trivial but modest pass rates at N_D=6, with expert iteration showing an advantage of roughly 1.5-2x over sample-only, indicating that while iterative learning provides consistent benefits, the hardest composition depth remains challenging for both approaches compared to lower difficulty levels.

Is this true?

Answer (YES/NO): NO